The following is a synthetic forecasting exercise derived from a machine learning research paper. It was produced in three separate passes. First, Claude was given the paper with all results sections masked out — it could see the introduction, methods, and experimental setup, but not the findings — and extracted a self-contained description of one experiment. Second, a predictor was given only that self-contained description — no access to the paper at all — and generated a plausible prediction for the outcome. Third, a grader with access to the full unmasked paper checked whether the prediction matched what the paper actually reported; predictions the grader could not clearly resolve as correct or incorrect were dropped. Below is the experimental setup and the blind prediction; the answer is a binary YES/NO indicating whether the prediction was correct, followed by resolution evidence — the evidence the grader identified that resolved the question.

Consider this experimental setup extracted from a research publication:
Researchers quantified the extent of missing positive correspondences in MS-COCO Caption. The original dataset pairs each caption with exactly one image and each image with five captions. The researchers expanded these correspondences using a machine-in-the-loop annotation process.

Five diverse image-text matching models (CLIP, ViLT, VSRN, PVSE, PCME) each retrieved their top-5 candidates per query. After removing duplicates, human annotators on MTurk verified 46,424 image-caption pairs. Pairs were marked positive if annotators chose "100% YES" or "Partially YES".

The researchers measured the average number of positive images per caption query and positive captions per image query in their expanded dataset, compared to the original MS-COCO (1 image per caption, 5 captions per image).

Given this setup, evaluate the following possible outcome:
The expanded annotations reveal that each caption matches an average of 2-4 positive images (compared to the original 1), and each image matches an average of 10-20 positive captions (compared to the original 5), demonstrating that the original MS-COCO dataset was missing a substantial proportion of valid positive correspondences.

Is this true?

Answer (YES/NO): NO